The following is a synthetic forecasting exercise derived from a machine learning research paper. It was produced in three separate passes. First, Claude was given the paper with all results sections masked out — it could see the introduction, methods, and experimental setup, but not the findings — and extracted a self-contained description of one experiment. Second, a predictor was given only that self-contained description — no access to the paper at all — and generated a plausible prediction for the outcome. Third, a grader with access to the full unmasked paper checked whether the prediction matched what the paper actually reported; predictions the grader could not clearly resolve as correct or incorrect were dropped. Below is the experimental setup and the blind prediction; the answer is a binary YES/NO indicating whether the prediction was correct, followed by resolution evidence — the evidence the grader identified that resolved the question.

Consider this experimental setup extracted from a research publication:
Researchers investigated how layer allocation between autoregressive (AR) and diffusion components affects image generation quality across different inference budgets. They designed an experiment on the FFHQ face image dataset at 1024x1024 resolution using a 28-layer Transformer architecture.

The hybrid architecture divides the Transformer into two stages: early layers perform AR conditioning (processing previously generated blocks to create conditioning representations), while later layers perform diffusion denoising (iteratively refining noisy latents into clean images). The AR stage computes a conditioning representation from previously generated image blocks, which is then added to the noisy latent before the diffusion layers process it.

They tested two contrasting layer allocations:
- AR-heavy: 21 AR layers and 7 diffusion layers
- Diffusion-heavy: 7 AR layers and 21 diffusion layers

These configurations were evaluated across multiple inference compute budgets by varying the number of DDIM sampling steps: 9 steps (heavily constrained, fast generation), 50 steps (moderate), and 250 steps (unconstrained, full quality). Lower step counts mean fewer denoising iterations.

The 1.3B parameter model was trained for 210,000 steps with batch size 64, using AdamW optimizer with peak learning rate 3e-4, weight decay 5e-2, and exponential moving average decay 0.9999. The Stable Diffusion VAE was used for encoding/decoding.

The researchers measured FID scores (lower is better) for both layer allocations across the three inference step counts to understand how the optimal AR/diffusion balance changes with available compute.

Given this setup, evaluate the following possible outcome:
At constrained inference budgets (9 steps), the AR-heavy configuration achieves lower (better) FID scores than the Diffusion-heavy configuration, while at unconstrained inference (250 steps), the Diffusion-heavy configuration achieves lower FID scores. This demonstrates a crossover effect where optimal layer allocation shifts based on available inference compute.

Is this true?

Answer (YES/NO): YES